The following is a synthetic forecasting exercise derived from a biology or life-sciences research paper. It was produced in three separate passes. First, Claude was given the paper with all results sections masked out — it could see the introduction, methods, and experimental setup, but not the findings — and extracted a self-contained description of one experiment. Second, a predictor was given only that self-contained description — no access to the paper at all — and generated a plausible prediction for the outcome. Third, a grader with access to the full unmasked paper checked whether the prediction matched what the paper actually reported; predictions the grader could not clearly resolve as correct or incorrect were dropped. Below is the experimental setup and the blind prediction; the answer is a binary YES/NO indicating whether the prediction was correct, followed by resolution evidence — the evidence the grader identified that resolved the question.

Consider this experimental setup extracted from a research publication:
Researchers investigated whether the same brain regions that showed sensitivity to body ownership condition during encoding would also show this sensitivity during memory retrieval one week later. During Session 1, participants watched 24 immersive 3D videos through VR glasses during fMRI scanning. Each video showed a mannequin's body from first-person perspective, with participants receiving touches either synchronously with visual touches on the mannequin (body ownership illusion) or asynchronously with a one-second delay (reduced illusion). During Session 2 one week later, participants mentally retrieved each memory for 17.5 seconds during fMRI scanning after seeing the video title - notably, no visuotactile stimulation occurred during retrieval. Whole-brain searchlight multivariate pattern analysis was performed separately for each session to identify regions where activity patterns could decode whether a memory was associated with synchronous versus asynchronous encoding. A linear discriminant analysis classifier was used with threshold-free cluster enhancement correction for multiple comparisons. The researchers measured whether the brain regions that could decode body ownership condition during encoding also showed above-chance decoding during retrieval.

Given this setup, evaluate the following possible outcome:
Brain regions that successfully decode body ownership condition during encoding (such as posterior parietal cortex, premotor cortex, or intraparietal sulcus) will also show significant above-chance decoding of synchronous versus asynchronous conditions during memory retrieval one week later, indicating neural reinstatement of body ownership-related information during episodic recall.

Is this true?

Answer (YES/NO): NO